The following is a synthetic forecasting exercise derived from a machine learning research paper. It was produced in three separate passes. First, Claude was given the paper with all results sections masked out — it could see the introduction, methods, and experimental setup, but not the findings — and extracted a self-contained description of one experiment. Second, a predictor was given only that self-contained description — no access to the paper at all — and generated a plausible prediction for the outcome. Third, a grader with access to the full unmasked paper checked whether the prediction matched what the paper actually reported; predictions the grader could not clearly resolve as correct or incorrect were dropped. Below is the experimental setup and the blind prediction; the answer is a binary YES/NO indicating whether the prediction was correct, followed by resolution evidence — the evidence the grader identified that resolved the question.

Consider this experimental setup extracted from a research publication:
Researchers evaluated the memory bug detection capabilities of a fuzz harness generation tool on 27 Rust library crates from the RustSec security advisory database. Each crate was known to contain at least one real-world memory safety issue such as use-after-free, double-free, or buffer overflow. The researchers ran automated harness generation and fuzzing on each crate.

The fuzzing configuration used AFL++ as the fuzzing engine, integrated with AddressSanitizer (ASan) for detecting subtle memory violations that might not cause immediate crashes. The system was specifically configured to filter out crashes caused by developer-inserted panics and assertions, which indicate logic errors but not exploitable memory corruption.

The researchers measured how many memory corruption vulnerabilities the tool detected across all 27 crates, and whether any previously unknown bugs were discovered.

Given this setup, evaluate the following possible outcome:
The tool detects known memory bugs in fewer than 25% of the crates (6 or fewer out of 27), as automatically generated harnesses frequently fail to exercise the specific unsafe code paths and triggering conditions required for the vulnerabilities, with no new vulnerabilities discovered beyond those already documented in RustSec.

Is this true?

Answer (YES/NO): NO